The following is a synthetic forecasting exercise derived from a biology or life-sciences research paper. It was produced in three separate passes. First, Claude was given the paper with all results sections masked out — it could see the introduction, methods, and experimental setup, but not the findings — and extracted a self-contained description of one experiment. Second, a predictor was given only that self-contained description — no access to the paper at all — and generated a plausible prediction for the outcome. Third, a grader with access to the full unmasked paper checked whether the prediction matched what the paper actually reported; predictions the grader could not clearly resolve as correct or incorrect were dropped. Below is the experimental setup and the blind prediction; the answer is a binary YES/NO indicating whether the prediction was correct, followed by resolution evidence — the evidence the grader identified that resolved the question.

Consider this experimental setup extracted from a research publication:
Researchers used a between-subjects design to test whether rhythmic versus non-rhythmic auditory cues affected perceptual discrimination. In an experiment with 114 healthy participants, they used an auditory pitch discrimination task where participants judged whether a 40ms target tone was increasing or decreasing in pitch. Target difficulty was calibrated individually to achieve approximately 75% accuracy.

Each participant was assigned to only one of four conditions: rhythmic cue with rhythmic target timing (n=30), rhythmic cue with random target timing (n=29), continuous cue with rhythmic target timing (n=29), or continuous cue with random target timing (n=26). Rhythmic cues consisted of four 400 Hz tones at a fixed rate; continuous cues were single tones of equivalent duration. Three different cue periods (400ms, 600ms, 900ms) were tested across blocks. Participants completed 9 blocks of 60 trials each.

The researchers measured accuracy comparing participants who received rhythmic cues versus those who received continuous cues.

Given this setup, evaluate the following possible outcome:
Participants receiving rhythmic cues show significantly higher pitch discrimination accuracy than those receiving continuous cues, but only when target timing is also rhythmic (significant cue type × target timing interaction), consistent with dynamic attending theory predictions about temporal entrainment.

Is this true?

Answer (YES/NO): NO